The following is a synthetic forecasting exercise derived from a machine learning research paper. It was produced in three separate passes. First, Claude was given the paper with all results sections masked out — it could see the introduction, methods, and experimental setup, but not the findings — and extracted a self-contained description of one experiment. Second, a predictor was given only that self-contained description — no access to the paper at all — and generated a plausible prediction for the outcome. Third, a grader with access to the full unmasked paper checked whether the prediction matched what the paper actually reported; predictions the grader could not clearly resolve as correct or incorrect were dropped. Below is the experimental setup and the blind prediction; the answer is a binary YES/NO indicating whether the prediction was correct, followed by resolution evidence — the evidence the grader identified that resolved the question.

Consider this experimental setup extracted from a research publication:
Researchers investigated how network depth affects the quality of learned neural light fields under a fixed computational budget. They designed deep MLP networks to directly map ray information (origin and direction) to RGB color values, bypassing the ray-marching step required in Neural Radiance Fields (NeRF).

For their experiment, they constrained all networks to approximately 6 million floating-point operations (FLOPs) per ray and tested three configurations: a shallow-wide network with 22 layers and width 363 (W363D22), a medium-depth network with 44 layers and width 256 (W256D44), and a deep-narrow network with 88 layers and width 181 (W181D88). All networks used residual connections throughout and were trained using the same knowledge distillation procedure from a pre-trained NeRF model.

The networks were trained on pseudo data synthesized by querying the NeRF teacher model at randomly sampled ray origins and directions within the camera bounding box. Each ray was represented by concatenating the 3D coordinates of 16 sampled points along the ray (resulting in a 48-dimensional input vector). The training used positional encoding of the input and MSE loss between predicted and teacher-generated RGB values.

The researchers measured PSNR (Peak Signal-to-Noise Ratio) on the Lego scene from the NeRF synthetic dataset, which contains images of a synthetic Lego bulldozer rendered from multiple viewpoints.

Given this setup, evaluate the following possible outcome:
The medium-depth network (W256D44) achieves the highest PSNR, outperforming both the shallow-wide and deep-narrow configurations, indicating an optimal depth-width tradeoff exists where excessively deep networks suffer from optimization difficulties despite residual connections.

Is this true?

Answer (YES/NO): NO